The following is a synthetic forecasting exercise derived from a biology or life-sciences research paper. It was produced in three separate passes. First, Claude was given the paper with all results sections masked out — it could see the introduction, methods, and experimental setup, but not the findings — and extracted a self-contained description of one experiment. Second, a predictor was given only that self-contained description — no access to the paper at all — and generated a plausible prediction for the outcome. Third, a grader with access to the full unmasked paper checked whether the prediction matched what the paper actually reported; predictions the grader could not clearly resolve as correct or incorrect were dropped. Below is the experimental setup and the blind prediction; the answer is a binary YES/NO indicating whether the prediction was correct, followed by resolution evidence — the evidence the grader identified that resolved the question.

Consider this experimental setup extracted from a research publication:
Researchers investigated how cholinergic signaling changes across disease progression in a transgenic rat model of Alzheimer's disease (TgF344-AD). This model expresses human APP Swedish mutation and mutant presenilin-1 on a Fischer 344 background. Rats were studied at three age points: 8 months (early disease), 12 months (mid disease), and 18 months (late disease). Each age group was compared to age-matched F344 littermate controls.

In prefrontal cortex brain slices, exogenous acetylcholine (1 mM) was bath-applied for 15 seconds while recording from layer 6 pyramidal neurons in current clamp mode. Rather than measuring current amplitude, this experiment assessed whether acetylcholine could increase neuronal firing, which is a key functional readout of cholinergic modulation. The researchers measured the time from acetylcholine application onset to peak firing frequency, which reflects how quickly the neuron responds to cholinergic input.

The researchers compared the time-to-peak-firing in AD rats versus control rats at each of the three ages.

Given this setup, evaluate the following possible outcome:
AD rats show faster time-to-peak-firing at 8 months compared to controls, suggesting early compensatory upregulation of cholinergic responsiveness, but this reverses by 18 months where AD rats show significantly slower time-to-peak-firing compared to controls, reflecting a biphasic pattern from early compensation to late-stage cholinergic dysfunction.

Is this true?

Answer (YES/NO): NO